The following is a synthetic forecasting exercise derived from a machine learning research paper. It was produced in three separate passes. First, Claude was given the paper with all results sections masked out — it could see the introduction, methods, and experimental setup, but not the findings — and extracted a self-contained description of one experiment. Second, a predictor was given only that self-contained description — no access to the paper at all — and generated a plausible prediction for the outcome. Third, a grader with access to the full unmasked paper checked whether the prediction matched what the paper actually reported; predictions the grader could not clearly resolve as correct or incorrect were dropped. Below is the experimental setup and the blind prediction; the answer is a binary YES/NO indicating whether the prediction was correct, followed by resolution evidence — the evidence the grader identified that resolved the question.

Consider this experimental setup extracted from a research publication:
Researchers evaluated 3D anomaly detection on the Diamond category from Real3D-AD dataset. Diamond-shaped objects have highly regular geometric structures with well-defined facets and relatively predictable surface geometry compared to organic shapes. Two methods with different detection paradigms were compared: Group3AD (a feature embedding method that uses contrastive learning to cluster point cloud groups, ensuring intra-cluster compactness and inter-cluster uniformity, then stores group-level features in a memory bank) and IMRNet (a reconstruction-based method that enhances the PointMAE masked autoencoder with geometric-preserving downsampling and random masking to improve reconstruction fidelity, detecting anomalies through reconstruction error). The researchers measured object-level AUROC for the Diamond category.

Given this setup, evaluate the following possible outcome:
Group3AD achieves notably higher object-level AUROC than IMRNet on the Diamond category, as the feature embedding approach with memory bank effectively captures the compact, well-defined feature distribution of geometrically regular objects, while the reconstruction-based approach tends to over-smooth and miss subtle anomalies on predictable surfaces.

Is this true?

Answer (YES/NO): YES